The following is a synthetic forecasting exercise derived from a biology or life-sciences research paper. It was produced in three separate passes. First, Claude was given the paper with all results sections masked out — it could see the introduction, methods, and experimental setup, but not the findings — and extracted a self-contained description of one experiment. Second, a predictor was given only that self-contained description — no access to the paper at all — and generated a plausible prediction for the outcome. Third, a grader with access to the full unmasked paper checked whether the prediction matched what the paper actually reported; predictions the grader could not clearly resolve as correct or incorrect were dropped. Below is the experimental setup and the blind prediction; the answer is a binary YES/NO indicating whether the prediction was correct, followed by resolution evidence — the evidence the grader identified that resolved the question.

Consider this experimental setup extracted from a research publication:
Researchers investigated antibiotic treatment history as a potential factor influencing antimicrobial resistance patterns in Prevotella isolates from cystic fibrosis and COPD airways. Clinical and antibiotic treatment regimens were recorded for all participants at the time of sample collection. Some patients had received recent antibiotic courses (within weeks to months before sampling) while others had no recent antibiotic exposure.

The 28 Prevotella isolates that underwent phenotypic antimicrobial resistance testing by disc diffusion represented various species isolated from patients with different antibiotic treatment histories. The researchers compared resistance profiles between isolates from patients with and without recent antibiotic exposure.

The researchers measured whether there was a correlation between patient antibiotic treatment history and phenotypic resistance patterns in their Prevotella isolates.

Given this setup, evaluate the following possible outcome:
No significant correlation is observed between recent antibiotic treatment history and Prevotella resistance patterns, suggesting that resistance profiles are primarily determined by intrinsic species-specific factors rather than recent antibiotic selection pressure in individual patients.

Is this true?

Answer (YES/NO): NO